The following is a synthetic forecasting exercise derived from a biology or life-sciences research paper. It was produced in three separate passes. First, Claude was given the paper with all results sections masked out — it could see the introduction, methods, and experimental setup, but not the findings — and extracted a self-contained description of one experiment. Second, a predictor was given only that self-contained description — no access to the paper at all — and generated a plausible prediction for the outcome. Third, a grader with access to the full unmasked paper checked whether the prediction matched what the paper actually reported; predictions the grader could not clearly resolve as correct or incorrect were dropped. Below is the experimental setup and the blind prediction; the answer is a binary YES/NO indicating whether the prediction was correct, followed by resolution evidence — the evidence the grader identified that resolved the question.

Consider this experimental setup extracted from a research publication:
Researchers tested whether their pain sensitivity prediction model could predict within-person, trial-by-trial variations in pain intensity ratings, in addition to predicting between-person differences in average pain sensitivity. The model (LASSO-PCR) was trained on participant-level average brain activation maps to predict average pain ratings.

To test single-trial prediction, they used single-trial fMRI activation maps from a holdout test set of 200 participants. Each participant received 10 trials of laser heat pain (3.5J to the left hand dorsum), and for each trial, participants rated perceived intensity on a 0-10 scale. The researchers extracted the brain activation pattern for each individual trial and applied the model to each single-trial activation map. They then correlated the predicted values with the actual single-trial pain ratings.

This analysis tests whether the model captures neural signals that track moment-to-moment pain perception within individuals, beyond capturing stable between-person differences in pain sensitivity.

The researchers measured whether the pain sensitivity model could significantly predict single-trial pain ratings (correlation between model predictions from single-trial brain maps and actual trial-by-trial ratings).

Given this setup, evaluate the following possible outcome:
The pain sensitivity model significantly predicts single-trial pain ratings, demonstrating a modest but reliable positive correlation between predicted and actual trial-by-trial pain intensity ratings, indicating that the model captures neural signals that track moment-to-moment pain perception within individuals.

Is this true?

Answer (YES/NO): YES